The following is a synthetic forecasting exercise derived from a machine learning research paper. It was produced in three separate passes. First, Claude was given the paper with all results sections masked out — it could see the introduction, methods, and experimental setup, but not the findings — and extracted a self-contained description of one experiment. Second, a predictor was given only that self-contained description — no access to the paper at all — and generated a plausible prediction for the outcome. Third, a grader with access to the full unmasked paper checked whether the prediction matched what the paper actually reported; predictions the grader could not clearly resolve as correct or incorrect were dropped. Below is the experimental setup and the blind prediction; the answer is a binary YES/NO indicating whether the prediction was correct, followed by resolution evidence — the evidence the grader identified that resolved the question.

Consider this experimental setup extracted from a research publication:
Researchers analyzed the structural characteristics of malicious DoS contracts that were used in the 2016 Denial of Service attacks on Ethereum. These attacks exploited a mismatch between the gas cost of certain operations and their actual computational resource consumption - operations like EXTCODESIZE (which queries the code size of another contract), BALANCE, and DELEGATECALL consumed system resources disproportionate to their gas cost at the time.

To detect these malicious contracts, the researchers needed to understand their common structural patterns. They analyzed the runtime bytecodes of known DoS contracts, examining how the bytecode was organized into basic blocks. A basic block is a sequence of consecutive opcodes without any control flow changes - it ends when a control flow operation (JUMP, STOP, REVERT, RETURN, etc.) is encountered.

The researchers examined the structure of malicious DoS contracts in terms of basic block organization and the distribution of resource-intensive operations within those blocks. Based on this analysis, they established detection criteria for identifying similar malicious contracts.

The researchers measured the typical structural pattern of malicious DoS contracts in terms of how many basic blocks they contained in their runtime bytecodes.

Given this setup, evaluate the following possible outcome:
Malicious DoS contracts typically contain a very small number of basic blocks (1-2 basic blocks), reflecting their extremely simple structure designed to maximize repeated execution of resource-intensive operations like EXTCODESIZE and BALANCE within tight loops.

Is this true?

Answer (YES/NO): NO